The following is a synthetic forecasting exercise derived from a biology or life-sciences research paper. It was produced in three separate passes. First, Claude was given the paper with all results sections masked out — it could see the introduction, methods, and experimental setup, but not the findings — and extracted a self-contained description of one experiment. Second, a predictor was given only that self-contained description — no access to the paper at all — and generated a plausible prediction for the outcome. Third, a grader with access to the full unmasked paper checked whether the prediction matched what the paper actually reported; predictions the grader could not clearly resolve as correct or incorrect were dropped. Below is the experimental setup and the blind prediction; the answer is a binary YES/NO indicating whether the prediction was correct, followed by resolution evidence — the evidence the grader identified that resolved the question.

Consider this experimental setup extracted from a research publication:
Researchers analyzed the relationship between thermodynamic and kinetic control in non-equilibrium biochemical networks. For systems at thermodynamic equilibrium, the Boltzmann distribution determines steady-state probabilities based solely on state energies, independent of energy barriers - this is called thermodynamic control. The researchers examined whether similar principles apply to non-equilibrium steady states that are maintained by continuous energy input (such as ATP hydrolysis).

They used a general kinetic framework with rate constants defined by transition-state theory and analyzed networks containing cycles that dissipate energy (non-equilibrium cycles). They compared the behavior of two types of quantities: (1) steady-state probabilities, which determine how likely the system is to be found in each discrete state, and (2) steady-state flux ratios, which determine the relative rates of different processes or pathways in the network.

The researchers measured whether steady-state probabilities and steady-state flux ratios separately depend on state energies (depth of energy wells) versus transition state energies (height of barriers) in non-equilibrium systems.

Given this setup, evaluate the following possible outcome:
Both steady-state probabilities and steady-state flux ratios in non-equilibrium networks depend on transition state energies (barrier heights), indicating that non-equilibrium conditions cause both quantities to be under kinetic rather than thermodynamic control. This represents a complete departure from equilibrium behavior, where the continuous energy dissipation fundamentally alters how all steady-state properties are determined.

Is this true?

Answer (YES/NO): NO